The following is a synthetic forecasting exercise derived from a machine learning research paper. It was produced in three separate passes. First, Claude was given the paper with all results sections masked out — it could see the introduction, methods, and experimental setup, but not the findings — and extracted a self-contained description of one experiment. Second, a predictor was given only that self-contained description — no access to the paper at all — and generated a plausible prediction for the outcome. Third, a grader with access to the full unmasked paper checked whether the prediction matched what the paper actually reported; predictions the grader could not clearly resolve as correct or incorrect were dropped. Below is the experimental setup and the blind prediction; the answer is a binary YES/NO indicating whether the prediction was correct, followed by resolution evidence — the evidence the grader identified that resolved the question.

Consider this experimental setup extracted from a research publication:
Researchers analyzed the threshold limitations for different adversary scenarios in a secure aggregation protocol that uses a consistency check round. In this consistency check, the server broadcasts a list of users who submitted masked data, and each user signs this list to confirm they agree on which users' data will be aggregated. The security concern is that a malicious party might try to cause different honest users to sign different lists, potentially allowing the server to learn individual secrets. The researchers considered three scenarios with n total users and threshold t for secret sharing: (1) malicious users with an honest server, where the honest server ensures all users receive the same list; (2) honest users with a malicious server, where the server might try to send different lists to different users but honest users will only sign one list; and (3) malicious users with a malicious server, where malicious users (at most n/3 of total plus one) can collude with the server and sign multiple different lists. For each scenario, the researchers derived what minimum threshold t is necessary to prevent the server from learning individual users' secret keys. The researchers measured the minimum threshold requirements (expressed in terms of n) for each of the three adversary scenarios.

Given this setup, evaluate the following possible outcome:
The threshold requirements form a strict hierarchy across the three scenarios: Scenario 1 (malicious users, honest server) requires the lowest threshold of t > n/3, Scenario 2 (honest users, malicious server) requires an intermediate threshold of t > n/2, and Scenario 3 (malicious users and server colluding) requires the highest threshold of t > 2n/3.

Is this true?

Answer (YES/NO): NO